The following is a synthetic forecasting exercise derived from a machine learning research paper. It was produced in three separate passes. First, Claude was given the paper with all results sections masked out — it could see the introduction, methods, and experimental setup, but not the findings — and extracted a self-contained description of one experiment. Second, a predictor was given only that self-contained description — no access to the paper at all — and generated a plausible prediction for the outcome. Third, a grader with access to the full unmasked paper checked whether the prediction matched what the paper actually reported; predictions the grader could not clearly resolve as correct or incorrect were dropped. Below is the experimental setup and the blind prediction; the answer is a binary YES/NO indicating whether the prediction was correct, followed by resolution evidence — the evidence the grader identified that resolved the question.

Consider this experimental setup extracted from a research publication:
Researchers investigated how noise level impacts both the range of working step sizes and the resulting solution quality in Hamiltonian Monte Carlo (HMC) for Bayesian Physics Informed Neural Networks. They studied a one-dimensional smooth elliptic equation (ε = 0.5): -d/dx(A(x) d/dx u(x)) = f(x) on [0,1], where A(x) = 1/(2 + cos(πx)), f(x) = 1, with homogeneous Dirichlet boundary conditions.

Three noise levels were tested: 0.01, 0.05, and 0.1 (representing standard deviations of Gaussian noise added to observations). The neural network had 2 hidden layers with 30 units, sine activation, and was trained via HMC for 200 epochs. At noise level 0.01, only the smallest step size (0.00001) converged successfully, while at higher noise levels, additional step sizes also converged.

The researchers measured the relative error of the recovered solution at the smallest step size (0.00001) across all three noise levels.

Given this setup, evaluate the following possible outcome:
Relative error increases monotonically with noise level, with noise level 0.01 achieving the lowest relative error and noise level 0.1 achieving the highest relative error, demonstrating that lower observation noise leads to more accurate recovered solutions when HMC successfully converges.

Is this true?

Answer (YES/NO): YES